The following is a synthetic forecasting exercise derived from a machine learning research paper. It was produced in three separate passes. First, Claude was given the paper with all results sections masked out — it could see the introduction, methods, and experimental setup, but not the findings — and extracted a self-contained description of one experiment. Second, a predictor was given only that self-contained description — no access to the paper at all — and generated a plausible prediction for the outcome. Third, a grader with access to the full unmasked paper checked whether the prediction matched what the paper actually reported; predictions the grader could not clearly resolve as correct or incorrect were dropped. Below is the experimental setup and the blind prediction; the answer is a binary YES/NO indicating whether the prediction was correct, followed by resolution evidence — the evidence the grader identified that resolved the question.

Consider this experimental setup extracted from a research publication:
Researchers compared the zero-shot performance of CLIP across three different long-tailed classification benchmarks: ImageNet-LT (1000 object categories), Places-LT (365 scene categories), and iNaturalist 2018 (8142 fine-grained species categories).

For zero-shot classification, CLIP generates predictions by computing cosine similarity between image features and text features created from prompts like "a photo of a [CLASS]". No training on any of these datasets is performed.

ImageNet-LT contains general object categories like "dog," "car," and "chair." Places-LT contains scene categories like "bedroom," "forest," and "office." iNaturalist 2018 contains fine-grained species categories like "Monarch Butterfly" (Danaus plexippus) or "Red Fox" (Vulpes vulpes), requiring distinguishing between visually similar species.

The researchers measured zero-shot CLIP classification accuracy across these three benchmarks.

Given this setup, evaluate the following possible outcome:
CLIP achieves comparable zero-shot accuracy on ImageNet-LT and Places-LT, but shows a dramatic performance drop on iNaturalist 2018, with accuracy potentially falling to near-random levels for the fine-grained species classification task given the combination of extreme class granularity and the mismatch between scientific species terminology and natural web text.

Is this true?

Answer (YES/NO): NO